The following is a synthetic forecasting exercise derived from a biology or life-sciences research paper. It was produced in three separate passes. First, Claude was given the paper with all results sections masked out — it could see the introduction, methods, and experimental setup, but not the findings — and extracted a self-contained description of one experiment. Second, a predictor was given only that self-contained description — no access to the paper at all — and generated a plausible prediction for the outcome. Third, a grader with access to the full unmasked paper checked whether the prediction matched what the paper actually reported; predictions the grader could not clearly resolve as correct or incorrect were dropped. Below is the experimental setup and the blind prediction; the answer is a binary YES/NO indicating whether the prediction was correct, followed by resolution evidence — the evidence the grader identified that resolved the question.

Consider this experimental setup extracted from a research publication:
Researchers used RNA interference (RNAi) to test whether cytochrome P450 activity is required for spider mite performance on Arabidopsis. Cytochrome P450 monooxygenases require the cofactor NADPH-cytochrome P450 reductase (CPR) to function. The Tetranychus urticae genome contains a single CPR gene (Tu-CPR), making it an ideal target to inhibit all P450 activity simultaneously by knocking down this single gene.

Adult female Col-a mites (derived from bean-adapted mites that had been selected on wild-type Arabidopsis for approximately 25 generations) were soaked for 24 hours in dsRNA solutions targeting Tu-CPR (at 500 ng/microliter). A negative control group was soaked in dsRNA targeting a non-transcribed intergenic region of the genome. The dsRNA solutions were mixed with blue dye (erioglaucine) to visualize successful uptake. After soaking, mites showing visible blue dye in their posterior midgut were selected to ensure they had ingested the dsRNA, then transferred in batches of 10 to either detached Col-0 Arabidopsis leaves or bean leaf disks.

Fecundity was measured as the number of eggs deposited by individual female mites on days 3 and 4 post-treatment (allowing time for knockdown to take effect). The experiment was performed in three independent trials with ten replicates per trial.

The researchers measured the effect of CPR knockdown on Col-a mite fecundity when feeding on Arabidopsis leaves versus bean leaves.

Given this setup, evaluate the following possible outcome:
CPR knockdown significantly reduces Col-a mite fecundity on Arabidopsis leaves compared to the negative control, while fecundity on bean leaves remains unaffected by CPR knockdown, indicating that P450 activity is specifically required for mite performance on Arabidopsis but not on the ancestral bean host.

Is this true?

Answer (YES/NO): YES